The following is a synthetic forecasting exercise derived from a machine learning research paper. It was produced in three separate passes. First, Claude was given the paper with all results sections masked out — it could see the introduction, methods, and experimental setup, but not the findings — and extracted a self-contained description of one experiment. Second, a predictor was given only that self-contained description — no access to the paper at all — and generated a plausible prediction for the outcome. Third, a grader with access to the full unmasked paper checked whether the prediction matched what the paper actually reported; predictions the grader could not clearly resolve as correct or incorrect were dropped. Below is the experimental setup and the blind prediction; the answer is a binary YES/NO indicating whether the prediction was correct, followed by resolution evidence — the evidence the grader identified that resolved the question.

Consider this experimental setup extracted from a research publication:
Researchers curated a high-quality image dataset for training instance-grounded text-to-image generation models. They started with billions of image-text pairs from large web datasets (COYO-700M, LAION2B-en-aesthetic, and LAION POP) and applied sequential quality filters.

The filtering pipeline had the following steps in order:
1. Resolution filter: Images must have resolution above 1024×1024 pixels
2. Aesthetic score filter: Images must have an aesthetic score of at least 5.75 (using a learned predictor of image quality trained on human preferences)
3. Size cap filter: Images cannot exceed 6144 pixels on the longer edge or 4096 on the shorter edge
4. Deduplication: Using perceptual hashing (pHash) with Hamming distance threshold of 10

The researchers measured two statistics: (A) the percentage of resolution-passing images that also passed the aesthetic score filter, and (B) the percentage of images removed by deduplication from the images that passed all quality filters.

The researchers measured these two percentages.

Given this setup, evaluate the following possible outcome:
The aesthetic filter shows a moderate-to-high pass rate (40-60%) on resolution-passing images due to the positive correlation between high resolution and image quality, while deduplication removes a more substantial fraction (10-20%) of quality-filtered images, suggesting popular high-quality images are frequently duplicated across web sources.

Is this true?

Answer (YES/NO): NO